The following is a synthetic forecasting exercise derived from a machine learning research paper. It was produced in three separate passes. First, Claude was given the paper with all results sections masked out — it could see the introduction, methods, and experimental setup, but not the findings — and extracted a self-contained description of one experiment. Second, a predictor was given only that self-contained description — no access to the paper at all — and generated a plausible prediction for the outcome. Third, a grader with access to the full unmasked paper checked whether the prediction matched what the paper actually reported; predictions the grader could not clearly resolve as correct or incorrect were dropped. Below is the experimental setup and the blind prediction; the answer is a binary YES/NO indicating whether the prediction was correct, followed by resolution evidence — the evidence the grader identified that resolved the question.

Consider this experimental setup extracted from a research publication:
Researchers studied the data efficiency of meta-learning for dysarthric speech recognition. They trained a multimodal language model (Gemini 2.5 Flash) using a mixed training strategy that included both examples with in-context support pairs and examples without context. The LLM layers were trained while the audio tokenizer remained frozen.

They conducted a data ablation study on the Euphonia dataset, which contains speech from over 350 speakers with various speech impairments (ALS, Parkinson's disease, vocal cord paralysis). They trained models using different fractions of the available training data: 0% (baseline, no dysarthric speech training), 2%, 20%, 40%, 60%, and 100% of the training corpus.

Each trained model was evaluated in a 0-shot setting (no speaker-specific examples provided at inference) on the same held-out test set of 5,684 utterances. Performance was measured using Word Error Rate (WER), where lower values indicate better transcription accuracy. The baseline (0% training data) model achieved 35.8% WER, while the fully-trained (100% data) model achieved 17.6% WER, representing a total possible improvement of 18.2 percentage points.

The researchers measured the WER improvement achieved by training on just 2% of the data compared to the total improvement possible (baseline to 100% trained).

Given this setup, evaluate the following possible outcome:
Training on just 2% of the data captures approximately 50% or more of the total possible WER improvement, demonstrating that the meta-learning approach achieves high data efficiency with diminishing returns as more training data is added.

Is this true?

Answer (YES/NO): YES